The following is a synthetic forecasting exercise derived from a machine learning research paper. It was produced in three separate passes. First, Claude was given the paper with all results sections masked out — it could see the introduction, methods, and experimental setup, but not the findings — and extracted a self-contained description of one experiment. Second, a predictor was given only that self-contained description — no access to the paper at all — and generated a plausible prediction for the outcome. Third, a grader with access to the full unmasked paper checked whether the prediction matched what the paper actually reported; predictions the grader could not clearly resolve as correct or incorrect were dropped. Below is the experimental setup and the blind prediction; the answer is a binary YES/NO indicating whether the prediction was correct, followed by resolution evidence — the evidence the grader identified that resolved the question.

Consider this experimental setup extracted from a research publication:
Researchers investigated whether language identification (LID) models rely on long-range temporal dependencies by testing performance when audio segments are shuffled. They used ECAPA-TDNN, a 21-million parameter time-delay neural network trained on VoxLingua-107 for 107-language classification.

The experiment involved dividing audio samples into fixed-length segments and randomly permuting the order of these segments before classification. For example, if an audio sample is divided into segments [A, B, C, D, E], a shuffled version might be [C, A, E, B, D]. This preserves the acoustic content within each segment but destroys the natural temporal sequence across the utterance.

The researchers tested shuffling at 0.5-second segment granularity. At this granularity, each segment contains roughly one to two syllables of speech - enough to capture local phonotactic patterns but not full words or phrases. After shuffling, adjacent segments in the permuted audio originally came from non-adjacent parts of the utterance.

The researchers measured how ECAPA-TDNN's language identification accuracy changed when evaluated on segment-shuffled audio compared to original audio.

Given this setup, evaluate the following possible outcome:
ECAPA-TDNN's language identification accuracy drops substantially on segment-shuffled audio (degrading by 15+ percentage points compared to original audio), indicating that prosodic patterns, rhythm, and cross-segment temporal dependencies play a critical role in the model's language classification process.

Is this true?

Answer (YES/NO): NO